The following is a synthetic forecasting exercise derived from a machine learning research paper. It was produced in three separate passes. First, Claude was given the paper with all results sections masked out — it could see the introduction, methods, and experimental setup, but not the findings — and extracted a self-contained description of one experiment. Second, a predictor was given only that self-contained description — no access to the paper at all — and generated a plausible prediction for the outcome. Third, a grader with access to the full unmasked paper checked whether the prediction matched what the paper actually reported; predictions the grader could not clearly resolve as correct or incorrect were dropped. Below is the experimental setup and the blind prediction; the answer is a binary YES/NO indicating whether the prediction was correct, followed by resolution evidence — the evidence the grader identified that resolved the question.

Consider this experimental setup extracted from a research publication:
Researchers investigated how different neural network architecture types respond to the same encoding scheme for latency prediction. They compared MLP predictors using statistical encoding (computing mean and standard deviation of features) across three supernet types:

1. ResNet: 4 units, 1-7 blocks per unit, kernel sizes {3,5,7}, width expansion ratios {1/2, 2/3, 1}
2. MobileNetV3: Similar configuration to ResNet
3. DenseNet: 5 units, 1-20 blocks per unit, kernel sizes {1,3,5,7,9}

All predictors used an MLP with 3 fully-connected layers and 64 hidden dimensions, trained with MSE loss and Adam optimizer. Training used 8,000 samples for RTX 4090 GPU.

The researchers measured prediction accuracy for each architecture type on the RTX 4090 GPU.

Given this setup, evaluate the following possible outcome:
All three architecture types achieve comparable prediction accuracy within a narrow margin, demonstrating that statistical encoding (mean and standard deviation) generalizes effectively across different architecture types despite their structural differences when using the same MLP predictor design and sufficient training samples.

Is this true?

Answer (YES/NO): NO